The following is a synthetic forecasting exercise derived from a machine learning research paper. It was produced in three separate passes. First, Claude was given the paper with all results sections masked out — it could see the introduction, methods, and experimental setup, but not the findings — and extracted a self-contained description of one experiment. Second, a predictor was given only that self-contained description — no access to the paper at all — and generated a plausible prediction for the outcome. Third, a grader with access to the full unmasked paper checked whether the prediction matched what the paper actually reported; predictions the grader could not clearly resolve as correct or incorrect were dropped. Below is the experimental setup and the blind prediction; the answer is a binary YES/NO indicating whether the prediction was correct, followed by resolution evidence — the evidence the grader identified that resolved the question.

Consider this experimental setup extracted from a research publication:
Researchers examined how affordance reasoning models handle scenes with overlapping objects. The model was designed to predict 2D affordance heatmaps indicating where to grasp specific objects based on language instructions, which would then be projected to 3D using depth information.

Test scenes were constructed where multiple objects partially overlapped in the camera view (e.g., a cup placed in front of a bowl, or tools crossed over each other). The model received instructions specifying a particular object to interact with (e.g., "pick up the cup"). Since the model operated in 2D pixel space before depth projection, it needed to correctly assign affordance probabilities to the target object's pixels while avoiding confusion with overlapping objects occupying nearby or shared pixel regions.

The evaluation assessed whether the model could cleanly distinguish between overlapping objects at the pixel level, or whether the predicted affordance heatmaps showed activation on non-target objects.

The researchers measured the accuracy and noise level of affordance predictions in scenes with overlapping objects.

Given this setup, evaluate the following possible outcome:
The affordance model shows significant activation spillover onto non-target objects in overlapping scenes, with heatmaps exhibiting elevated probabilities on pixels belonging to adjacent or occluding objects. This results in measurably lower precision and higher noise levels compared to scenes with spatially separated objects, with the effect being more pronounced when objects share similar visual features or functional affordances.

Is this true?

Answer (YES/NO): NO